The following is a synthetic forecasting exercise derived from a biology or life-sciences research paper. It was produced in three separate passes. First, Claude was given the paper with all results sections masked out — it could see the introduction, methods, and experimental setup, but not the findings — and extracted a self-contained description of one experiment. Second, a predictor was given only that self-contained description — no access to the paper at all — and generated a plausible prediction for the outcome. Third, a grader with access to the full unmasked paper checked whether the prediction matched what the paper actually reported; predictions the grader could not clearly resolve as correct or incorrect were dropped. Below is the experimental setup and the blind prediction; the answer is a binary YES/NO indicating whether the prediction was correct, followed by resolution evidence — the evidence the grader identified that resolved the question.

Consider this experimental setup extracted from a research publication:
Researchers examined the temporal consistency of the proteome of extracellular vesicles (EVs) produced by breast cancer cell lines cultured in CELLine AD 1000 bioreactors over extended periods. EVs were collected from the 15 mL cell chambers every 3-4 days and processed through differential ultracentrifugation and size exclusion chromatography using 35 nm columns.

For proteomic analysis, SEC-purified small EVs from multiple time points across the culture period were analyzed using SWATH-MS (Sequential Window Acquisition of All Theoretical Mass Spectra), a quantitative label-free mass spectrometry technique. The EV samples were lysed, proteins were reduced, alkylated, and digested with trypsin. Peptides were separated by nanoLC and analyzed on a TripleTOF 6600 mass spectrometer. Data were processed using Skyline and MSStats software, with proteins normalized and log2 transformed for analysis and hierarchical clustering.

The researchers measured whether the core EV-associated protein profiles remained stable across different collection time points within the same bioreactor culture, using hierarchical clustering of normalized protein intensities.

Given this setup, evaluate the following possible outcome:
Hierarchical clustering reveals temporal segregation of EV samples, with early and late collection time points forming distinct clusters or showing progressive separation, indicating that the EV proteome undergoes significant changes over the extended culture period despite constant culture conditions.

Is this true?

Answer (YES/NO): NO